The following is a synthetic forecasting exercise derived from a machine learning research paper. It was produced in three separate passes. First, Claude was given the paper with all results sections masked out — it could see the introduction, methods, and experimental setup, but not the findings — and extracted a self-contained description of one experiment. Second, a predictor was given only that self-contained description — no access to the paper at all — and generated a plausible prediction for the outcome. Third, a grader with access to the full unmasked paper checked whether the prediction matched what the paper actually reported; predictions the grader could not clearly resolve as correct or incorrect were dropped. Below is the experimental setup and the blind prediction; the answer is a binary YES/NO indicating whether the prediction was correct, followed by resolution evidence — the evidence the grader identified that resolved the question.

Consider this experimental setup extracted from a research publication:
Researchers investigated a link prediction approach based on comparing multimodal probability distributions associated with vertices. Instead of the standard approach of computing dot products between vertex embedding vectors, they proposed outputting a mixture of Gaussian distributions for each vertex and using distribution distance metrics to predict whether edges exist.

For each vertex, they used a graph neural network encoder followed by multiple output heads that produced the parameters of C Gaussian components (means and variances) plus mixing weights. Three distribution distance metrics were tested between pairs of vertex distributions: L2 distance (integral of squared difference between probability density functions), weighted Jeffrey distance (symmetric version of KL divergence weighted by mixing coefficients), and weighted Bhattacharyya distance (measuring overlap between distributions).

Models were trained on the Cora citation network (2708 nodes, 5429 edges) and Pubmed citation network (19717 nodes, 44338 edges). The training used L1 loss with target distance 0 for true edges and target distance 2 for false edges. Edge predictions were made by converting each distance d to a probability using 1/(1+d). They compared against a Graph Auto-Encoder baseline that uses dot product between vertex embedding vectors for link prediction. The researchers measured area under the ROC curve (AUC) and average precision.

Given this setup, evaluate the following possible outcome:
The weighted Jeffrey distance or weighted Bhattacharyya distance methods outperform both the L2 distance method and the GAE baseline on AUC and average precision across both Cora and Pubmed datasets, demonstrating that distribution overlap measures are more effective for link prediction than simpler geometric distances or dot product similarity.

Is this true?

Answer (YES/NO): NO